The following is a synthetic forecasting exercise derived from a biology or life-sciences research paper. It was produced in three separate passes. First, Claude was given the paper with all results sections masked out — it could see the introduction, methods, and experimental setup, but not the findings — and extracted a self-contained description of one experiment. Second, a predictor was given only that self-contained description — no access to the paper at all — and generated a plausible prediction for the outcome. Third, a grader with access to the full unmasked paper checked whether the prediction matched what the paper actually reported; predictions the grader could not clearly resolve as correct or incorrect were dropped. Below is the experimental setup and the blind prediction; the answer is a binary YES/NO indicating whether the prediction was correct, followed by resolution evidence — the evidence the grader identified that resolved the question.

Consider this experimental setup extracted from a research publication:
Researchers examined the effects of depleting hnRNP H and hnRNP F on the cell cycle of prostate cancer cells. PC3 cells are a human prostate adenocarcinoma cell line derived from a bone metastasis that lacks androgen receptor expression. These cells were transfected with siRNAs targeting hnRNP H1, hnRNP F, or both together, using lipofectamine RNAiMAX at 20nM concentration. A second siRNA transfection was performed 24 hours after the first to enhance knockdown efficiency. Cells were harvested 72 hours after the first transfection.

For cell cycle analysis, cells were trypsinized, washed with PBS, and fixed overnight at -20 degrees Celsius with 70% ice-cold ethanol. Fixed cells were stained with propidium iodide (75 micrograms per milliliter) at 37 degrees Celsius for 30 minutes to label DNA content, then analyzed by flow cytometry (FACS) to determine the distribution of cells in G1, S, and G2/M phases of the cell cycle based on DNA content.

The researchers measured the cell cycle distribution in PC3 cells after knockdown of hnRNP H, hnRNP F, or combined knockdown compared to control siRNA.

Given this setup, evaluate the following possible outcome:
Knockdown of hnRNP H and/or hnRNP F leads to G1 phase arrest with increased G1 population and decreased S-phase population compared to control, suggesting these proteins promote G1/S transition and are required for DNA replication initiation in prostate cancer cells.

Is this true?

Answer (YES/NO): NO